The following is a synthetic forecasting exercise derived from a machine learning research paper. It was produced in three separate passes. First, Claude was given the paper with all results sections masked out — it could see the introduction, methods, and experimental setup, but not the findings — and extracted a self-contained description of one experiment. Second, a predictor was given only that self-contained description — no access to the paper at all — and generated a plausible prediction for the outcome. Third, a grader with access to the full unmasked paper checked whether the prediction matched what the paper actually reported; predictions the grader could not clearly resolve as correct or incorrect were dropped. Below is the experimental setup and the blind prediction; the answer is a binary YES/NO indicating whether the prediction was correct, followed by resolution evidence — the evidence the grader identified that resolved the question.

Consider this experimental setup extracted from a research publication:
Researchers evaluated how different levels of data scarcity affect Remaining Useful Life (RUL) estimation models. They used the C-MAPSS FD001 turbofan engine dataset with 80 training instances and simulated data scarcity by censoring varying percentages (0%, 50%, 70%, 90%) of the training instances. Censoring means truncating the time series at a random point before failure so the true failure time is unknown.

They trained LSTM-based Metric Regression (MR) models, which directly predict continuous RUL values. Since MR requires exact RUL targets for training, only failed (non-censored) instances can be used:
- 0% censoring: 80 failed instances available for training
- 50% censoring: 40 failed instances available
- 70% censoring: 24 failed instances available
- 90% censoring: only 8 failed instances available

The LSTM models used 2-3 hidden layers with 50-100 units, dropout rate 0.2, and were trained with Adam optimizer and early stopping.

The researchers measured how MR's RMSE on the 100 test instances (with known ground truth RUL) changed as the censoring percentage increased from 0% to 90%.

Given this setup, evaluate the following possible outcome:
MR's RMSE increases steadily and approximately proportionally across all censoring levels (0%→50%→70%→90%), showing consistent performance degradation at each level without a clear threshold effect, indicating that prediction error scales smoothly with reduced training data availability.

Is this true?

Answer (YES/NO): NO